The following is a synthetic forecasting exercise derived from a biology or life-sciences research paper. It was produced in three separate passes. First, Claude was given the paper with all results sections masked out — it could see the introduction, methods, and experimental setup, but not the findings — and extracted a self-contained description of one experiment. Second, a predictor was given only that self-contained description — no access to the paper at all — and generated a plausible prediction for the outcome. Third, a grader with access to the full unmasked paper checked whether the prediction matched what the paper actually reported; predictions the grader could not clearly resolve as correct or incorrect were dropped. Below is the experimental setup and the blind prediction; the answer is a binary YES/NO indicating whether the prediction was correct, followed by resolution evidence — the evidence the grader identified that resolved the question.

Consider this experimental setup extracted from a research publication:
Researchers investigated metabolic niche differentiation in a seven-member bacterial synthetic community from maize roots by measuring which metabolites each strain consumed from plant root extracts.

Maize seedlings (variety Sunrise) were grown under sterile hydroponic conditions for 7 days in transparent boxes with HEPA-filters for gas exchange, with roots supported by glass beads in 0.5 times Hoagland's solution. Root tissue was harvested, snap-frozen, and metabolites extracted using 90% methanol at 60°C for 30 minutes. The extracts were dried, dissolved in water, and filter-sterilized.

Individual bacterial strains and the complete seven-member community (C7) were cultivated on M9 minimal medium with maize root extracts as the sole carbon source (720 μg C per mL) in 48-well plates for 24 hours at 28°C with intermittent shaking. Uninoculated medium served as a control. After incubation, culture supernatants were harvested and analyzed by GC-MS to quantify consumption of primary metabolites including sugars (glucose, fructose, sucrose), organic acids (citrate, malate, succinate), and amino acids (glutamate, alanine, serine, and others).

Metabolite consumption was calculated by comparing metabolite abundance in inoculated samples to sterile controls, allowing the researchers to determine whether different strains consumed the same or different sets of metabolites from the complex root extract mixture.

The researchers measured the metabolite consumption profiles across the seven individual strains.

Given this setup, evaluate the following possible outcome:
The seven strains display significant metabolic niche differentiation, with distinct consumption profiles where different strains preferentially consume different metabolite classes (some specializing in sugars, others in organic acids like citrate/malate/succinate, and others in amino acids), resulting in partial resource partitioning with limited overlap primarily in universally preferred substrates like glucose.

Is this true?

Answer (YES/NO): NO